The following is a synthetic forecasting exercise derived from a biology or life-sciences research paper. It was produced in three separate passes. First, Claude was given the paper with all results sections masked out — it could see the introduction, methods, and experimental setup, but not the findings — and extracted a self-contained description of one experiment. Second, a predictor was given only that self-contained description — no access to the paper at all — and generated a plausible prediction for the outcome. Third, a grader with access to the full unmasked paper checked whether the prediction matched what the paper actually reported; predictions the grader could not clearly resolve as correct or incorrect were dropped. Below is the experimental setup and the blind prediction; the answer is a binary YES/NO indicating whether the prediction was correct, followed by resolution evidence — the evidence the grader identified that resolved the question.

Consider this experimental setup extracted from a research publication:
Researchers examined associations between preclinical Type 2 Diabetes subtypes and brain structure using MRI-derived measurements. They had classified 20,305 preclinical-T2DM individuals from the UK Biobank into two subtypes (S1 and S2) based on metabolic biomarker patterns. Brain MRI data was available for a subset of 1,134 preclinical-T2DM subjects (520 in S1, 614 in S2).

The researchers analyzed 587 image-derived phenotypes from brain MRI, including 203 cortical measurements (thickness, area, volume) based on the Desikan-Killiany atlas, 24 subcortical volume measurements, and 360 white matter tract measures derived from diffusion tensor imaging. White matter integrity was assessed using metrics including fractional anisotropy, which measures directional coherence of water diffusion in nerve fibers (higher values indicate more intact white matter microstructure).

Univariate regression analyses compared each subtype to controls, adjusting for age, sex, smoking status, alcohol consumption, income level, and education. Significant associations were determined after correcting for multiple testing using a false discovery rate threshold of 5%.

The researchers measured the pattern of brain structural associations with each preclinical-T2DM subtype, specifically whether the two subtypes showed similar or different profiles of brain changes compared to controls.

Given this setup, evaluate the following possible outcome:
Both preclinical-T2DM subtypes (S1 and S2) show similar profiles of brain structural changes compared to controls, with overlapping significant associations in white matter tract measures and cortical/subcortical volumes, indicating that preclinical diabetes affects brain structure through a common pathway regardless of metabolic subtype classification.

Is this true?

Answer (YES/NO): NO